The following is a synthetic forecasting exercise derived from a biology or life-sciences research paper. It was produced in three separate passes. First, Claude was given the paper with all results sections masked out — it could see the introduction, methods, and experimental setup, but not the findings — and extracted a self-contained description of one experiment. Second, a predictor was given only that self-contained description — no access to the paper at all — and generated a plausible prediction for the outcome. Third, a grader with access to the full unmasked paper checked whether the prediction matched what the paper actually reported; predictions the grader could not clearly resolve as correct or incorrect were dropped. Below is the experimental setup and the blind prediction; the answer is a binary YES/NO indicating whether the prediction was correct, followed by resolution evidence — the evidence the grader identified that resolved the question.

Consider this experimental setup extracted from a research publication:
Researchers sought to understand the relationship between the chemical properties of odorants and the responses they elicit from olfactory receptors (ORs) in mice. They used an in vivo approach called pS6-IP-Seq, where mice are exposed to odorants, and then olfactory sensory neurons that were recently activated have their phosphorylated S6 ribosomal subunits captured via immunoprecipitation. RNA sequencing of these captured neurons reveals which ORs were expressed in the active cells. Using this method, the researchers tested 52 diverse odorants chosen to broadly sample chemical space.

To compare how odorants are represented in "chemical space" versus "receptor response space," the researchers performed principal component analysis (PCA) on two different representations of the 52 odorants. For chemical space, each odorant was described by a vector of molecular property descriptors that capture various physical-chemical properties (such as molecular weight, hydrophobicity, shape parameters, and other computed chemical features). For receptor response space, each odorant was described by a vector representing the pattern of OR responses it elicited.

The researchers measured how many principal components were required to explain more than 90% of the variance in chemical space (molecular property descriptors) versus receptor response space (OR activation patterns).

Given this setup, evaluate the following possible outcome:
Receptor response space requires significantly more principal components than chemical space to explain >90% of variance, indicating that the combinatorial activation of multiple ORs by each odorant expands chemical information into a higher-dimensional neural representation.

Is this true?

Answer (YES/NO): YES